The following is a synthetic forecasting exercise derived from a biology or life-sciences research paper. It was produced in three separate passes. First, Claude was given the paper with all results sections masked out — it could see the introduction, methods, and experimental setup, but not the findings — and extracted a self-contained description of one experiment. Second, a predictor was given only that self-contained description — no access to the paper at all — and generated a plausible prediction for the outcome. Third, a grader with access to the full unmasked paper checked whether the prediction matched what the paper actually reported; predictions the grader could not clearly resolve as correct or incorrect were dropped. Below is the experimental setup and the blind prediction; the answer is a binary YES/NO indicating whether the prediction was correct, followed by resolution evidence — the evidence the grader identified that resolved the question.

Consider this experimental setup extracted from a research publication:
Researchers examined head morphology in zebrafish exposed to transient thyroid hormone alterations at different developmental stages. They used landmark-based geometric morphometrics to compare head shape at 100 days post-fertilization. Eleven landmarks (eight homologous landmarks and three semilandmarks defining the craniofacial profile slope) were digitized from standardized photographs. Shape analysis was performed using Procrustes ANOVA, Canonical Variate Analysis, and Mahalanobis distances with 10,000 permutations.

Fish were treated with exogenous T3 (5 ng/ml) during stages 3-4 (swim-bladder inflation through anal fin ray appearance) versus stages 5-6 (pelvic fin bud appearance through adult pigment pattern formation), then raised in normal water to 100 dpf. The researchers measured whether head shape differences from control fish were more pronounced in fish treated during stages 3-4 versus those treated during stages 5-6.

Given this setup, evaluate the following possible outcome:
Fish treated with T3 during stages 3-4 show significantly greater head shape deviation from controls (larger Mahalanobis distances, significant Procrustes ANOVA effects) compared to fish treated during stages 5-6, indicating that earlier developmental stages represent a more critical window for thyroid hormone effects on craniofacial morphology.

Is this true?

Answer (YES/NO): YES